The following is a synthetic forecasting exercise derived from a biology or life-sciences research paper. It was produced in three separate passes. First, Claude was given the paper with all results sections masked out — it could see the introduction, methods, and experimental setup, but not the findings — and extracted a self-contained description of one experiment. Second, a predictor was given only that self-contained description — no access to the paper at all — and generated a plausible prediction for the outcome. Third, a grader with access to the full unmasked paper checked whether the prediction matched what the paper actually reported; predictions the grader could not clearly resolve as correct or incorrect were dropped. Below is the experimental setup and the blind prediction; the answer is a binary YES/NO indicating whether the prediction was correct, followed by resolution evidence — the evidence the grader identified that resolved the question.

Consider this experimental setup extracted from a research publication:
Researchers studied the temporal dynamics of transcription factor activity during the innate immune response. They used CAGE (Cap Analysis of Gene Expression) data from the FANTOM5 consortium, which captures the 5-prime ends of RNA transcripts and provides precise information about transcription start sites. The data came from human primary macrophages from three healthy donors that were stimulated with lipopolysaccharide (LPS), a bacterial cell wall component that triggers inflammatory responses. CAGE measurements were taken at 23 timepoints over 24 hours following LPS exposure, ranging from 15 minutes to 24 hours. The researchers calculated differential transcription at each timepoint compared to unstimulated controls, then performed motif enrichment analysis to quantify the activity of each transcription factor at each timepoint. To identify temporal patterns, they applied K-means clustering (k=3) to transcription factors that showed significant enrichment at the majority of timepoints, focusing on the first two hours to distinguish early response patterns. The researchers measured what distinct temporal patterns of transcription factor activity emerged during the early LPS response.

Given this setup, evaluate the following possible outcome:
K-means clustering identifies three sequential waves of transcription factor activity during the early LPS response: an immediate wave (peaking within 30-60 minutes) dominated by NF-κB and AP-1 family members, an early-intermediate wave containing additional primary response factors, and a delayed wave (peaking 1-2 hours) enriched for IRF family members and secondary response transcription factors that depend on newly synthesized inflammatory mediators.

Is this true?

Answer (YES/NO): NO